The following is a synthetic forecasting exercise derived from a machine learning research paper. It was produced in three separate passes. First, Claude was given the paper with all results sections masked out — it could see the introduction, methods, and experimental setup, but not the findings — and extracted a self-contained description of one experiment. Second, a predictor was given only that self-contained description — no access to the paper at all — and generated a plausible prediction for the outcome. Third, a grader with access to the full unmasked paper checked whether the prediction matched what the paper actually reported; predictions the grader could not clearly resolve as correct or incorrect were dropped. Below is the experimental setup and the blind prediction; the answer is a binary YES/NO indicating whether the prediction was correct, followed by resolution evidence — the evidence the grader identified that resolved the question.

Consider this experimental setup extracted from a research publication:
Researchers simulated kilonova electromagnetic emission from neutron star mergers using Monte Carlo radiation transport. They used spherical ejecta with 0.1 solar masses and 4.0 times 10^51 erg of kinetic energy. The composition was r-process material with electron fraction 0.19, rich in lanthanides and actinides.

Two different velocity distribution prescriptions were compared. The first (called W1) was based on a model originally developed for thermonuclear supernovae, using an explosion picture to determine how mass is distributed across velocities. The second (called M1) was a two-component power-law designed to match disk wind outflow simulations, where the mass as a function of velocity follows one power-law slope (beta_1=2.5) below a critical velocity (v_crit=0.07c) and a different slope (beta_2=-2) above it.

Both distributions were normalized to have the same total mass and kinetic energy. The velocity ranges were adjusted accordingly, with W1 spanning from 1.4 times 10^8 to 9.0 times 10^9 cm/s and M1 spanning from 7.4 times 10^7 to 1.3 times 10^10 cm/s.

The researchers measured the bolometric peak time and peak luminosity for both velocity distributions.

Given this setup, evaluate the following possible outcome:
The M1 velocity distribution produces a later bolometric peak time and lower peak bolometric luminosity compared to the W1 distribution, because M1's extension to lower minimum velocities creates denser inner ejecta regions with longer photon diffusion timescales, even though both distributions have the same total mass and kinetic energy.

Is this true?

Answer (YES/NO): YES